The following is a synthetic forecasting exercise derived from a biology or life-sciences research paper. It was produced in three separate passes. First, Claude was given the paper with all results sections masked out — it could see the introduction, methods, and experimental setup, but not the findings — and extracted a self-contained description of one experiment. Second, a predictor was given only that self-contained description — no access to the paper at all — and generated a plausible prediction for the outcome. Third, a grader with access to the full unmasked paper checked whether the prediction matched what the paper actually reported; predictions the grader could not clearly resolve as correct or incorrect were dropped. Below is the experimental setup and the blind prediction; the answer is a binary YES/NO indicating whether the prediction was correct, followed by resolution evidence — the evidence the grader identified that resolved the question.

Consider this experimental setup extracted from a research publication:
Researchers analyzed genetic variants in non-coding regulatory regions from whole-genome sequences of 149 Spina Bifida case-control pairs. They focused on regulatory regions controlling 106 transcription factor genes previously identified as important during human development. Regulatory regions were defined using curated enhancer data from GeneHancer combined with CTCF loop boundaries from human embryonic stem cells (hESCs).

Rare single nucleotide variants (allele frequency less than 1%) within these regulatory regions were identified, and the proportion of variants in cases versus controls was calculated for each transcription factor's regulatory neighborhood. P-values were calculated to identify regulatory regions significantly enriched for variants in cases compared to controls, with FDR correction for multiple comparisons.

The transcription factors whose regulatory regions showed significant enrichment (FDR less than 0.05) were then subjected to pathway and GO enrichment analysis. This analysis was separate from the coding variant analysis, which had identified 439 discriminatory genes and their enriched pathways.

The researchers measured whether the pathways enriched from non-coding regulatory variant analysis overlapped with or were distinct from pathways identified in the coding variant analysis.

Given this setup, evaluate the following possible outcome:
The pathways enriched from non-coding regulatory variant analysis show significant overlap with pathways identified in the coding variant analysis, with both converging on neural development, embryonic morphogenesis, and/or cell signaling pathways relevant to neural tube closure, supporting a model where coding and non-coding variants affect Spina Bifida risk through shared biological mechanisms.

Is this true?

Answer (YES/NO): NO